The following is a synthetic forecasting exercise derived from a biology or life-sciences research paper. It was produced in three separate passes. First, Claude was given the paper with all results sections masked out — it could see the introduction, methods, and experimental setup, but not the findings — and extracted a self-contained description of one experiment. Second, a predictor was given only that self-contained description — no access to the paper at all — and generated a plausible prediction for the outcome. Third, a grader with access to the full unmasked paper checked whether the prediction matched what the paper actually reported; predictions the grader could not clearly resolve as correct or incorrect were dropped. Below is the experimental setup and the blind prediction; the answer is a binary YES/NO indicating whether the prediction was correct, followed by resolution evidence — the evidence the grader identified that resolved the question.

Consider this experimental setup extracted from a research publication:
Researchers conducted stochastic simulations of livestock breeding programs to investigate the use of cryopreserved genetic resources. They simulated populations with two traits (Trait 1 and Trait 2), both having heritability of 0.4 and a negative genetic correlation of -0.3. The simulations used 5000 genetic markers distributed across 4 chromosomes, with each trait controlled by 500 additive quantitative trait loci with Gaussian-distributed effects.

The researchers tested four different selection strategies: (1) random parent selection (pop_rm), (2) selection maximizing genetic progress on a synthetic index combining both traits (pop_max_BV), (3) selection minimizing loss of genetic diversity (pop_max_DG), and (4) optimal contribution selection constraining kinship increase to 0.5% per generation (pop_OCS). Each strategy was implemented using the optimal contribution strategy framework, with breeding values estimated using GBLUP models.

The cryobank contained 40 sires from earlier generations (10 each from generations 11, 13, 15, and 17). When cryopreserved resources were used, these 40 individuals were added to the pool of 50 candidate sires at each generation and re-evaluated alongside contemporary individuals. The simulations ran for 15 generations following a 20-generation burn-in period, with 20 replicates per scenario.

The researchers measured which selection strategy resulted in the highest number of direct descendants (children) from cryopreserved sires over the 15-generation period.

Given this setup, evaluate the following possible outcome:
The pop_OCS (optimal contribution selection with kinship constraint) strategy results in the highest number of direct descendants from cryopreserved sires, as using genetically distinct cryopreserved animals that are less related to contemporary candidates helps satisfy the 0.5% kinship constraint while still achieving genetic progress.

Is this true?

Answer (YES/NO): NO